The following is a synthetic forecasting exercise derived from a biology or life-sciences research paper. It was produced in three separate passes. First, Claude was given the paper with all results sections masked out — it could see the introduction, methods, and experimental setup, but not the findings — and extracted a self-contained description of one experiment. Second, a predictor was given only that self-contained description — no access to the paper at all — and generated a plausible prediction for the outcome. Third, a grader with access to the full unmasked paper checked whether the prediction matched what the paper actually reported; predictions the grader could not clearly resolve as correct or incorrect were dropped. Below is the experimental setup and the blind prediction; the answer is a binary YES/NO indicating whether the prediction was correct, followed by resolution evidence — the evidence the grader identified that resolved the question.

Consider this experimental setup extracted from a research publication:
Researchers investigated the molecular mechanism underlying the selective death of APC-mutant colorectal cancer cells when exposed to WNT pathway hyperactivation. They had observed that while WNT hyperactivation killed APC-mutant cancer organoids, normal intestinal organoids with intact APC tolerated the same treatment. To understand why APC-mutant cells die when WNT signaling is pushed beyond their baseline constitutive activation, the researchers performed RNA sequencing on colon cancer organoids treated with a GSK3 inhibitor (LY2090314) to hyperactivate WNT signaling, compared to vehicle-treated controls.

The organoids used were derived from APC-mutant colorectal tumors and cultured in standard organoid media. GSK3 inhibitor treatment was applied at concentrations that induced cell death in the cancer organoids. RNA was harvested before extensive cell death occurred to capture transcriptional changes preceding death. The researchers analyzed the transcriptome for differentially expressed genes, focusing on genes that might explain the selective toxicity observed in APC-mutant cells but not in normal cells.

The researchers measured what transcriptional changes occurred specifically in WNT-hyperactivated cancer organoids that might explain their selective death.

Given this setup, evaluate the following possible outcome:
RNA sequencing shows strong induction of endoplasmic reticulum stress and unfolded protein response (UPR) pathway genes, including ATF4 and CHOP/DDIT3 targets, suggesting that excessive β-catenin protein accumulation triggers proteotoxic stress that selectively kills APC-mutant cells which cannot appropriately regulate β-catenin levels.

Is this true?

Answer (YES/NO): NO